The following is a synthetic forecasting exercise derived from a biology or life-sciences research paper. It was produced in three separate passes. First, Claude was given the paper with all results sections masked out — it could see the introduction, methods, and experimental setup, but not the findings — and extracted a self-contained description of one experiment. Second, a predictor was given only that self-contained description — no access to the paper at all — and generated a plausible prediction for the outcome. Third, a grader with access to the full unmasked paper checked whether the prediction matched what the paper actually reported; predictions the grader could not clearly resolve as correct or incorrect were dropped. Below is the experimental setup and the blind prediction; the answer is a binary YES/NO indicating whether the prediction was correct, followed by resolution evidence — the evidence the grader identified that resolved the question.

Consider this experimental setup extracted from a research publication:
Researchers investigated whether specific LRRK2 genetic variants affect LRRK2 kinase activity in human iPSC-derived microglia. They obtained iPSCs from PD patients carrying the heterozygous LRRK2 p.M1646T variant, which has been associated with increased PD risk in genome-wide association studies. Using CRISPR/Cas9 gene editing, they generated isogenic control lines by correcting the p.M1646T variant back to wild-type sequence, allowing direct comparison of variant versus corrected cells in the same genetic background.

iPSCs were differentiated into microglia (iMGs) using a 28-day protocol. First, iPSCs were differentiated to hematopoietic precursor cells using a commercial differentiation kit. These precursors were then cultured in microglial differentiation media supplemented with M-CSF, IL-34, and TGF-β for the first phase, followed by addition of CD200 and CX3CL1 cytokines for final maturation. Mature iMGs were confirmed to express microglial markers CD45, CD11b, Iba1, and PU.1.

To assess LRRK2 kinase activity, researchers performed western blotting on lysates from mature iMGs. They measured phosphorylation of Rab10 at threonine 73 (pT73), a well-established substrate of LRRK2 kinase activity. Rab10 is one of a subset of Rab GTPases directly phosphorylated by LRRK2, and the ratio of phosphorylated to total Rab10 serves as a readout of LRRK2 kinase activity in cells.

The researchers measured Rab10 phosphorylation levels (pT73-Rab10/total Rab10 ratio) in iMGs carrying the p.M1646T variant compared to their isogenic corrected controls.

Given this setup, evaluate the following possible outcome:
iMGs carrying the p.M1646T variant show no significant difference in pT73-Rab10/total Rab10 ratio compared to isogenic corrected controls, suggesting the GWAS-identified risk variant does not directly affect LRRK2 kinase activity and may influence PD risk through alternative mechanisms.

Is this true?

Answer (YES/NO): NO